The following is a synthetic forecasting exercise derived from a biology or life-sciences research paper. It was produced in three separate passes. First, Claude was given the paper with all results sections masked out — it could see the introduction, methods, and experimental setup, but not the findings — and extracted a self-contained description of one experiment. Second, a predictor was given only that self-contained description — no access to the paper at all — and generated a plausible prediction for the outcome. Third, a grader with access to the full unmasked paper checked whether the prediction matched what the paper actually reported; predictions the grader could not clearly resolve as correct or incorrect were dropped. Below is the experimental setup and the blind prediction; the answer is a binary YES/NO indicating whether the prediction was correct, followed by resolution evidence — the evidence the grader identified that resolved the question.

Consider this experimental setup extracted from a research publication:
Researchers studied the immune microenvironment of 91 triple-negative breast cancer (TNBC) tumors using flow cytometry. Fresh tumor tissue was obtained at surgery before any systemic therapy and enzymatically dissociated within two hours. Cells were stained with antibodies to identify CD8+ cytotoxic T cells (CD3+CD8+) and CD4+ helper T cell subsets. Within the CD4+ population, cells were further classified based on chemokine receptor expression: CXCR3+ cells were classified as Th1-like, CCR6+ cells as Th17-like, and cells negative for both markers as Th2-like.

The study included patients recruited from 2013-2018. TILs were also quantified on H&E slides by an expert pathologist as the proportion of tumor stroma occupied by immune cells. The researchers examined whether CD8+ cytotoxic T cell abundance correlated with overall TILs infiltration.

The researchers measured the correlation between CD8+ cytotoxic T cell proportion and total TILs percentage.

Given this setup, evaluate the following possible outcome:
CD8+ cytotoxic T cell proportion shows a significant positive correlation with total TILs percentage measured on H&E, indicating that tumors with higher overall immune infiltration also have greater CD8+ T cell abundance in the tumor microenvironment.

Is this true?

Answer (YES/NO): YES